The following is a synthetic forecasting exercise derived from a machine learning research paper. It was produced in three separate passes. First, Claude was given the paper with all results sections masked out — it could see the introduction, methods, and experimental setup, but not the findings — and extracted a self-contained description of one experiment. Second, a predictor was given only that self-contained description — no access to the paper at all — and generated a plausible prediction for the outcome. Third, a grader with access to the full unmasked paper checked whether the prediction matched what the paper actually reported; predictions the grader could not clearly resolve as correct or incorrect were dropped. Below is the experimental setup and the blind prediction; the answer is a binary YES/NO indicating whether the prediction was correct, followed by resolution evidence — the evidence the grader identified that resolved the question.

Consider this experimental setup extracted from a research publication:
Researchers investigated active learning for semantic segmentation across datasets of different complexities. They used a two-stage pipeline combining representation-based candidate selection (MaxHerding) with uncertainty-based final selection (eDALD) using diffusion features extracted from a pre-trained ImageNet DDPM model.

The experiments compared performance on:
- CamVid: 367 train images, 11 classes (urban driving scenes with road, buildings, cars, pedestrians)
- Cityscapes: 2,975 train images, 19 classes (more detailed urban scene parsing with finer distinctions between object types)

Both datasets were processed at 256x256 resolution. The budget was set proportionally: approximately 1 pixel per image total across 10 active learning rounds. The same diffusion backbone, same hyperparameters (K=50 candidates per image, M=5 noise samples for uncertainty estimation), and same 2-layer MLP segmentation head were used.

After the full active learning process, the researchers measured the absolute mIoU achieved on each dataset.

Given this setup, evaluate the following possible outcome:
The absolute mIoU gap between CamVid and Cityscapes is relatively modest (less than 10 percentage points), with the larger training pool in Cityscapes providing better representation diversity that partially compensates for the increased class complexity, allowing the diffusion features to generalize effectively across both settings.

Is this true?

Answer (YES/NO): YES